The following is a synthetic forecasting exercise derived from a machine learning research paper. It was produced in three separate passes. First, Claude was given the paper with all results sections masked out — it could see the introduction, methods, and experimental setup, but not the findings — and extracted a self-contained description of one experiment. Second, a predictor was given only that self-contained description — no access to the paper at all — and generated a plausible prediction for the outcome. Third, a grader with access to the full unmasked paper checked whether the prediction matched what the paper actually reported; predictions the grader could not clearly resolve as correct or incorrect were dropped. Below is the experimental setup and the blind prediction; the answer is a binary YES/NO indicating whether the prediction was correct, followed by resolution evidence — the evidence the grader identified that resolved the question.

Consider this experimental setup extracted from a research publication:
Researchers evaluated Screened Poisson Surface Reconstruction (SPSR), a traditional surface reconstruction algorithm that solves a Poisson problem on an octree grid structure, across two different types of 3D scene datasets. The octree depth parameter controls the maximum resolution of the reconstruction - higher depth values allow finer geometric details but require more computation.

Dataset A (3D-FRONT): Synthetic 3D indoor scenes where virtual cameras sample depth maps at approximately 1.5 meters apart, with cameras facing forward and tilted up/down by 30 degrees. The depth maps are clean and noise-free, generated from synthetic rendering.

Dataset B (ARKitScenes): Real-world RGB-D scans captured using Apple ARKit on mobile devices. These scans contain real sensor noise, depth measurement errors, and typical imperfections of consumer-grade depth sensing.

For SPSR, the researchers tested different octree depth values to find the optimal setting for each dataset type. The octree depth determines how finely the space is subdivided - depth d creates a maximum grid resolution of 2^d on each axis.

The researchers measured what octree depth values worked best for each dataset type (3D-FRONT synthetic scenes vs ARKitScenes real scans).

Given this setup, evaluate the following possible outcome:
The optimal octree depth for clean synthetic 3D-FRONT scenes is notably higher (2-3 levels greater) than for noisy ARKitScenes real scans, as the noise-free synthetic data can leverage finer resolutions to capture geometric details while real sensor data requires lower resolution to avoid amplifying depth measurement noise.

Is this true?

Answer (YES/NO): NO